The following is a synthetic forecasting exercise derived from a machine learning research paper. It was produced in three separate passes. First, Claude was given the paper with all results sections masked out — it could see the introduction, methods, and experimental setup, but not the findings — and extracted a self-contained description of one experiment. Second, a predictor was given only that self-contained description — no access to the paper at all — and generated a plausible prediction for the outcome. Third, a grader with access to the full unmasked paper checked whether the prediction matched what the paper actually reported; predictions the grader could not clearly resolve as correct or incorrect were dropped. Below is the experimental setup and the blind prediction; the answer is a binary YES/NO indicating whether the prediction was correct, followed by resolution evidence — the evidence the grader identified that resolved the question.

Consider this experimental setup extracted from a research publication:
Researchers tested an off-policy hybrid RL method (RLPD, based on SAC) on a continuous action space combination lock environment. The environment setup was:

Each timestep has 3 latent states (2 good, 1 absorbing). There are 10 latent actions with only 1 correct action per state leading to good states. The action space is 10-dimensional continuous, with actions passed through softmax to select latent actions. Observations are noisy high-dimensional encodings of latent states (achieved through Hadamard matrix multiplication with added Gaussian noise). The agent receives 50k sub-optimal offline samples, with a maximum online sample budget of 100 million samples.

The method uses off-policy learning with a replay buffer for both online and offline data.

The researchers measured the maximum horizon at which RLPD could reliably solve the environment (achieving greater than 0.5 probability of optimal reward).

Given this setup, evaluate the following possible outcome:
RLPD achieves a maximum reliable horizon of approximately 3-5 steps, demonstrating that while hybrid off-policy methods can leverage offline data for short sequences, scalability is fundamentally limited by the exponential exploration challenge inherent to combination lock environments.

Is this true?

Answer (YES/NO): NO